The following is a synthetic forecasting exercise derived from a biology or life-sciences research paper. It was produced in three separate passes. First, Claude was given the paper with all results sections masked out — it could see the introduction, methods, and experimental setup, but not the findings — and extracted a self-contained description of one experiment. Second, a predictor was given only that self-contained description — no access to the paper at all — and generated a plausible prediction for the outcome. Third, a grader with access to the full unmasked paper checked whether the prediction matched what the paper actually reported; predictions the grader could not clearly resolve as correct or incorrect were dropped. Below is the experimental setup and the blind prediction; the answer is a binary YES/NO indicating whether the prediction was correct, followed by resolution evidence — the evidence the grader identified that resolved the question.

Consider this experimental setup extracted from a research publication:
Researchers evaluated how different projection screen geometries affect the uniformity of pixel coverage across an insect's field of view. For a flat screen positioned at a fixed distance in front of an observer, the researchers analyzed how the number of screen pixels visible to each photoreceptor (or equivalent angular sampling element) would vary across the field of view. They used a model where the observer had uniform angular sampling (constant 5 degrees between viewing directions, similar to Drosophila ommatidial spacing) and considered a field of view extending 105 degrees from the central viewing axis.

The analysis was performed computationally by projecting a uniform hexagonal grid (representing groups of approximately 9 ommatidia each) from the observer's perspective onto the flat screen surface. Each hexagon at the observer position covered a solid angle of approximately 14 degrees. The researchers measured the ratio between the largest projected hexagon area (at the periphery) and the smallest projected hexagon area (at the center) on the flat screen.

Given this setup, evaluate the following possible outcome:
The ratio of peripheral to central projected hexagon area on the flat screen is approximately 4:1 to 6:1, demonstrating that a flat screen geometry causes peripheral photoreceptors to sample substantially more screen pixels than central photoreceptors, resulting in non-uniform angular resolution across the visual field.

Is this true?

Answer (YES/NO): YES